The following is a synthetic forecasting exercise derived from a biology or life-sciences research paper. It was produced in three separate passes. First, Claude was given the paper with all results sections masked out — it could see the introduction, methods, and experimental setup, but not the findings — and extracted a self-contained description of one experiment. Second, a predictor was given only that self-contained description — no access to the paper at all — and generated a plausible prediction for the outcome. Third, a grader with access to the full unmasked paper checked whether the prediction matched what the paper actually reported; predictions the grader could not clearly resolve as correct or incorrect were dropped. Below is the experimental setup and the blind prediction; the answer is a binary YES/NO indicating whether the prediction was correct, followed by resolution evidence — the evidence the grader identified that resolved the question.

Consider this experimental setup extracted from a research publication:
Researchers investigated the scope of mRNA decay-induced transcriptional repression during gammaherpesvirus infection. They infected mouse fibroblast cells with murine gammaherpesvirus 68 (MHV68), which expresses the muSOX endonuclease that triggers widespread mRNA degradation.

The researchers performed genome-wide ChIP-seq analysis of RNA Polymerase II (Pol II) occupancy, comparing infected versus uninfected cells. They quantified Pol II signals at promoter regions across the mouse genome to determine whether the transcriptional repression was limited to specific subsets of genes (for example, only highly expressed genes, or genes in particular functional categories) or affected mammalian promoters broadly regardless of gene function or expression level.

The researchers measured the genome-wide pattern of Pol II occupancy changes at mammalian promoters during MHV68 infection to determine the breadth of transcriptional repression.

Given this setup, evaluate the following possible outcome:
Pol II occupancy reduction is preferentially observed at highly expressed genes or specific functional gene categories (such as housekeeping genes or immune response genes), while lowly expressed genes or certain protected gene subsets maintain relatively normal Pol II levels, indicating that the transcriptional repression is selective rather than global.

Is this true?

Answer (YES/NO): NO